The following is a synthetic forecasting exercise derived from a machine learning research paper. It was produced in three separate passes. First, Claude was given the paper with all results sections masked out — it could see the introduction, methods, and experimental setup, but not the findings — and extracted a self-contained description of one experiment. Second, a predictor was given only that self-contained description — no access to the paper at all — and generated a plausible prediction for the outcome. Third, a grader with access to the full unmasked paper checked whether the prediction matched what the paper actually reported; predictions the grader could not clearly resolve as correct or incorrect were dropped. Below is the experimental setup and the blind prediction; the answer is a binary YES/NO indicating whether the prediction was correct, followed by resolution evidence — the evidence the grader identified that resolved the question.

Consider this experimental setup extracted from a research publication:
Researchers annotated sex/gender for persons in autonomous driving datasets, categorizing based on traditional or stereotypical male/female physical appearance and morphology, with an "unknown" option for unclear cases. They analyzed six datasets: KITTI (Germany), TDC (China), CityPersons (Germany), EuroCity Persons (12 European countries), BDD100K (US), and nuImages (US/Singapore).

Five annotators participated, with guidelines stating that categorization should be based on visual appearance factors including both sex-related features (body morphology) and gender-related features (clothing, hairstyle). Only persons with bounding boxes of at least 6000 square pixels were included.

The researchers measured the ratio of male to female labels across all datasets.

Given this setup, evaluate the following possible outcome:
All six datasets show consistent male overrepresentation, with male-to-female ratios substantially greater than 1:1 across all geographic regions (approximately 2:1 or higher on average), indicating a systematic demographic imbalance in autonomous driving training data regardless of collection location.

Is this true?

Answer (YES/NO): NO